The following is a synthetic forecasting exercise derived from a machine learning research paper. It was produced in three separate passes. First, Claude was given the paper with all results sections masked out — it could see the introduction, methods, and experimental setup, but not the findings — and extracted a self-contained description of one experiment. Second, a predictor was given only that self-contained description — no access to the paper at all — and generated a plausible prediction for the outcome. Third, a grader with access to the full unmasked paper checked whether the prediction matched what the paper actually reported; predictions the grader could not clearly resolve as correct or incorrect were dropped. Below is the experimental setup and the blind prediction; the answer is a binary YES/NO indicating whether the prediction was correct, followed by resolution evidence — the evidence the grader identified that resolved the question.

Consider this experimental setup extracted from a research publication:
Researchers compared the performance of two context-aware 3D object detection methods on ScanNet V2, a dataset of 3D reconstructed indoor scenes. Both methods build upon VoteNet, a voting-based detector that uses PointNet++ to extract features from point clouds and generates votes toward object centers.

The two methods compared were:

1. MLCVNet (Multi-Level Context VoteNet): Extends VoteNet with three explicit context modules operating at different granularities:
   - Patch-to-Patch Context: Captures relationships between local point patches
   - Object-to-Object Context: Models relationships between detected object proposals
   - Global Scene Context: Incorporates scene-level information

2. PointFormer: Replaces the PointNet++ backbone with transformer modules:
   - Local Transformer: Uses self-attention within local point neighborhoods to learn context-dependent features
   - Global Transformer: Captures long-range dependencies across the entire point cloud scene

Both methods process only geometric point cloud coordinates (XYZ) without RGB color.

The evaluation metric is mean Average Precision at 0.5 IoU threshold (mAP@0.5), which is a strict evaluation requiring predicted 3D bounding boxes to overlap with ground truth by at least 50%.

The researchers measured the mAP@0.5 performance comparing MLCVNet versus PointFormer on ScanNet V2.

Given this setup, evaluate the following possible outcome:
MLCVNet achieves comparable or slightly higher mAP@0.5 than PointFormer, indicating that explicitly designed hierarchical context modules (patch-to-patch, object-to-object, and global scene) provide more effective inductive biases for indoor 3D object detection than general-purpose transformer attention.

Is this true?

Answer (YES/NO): NO